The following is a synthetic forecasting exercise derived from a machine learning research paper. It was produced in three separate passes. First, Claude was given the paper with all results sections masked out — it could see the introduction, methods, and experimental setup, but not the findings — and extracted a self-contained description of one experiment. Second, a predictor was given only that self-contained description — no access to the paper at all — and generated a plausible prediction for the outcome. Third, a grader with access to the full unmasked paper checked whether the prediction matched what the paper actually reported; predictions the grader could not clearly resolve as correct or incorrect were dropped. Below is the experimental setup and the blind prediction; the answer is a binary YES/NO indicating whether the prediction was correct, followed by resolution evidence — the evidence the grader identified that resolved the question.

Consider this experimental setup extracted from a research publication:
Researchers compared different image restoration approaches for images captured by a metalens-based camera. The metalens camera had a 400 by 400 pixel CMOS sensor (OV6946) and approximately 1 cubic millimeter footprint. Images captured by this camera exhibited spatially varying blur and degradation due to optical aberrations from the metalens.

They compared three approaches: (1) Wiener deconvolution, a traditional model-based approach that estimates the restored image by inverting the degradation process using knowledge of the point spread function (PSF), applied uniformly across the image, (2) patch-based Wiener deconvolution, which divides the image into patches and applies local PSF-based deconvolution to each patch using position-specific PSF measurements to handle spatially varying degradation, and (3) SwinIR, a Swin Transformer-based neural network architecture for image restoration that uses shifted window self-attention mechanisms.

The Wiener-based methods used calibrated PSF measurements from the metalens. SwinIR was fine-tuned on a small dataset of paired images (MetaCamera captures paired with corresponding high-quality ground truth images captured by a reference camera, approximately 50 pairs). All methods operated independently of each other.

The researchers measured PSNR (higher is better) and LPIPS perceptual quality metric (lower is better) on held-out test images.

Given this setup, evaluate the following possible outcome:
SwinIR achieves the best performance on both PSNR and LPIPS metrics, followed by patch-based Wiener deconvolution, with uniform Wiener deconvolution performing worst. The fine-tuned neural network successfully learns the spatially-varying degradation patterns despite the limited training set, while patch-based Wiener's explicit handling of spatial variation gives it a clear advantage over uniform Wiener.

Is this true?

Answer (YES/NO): YES